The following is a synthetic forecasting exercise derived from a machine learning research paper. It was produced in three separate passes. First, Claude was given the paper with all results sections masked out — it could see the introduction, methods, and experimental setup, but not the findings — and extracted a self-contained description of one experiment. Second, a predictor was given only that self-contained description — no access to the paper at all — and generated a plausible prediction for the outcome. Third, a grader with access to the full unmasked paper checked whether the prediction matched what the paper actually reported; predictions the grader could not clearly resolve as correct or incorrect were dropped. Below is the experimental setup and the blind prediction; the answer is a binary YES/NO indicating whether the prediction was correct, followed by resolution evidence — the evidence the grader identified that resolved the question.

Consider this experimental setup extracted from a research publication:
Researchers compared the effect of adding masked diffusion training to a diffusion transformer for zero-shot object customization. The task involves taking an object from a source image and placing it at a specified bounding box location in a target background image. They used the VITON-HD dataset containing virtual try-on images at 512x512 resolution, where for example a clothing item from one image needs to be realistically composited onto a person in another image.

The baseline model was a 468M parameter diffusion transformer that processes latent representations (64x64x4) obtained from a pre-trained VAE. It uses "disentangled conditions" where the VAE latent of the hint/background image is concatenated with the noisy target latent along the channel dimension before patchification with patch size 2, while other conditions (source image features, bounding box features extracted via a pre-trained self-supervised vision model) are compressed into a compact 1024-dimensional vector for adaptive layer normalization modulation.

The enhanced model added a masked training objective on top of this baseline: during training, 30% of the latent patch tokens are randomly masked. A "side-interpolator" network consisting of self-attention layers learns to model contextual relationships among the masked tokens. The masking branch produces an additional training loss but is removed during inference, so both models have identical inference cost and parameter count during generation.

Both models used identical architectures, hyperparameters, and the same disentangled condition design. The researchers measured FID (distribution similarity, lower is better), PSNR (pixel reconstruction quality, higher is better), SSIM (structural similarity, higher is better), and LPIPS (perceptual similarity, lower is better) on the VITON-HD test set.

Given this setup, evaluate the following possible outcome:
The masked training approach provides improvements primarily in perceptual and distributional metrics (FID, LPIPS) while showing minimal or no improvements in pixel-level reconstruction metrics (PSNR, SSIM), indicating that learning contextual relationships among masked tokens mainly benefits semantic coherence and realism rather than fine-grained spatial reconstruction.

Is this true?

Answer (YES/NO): NO